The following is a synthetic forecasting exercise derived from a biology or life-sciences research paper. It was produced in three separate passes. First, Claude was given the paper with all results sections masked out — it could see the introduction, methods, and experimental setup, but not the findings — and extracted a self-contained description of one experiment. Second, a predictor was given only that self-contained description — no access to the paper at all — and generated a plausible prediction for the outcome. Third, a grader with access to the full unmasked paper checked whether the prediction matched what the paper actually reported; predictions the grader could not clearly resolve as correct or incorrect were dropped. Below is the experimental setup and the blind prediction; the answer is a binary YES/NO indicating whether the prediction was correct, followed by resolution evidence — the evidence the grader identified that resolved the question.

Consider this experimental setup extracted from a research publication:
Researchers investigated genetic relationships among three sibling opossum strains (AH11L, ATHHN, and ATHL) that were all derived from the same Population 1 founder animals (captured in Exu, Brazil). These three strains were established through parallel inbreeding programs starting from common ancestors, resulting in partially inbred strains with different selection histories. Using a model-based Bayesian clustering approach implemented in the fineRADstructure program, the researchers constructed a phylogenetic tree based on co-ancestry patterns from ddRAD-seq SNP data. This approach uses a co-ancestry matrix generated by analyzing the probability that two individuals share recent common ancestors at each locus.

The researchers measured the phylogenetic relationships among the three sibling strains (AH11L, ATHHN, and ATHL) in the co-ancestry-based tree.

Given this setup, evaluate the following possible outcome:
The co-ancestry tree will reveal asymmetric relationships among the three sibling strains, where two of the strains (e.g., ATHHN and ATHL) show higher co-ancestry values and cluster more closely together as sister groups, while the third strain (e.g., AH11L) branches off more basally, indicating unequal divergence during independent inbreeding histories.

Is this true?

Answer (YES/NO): YES